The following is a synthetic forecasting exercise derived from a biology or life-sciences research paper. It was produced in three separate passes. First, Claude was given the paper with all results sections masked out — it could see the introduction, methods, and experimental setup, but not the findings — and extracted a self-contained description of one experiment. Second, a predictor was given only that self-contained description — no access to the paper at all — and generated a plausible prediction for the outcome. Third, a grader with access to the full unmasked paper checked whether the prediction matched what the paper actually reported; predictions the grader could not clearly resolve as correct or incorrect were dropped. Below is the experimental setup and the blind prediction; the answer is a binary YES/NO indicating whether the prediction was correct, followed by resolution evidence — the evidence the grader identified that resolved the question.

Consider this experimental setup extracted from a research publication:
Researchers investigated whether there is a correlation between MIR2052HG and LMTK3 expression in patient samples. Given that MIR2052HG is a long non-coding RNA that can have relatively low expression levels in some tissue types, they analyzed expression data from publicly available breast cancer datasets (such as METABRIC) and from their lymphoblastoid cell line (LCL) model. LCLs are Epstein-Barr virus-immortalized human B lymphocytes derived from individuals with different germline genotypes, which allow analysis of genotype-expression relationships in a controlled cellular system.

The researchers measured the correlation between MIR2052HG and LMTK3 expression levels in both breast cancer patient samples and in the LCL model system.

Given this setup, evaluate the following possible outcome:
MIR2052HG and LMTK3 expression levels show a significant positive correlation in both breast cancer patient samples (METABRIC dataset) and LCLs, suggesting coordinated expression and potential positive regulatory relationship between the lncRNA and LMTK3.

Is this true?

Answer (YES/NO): NO